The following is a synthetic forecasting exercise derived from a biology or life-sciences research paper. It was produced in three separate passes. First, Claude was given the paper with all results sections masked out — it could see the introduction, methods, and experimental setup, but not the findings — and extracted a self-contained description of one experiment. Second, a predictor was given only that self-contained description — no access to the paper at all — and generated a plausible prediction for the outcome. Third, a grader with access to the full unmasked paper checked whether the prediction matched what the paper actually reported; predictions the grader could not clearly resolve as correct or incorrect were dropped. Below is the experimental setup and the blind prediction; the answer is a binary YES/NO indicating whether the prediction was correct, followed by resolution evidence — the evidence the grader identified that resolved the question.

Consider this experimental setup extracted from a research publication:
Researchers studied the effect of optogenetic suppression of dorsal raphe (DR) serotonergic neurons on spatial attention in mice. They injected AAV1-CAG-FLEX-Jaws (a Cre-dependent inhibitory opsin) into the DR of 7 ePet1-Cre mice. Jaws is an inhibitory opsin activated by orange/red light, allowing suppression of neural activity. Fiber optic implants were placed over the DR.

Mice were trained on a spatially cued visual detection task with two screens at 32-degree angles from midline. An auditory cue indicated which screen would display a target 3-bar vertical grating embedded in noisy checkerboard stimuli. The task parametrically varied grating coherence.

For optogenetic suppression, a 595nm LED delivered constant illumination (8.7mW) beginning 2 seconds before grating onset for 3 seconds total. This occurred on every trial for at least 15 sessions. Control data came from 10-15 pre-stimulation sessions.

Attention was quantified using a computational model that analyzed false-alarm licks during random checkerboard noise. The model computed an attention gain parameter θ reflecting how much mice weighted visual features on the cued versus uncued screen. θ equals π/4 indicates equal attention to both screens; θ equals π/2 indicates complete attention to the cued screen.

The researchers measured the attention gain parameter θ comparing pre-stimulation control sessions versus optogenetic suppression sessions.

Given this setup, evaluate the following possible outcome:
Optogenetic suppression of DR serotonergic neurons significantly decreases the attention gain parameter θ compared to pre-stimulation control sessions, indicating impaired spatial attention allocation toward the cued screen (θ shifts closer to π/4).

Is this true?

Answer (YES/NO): NO